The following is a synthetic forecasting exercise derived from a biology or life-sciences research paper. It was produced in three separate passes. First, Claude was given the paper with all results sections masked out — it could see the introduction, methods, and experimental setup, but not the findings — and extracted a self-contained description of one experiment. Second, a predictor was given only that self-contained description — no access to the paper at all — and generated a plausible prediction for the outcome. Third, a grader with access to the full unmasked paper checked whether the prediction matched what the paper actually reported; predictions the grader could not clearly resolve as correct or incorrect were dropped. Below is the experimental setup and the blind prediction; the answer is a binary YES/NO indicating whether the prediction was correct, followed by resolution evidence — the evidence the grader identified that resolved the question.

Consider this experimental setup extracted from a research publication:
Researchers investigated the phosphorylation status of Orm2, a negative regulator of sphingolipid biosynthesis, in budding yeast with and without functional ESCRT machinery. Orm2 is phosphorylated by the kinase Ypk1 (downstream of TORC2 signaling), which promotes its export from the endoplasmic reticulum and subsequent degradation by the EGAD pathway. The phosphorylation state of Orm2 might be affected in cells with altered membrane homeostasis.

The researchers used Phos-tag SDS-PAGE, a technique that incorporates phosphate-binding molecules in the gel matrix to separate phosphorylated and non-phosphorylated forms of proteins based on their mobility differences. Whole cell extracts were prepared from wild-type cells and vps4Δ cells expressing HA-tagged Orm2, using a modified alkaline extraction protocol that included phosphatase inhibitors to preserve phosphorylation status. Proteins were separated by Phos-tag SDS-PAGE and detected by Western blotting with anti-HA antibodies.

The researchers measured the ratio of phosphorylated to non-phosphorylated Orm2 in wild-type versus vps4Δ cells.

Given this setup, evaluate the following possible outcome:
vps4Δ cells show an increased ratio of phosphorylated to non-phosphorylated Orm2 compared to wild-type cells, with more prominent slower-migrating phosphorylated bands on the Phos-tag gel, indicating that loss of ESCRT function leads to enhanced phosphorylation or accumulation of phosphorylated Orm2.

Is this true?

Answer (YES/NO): YES